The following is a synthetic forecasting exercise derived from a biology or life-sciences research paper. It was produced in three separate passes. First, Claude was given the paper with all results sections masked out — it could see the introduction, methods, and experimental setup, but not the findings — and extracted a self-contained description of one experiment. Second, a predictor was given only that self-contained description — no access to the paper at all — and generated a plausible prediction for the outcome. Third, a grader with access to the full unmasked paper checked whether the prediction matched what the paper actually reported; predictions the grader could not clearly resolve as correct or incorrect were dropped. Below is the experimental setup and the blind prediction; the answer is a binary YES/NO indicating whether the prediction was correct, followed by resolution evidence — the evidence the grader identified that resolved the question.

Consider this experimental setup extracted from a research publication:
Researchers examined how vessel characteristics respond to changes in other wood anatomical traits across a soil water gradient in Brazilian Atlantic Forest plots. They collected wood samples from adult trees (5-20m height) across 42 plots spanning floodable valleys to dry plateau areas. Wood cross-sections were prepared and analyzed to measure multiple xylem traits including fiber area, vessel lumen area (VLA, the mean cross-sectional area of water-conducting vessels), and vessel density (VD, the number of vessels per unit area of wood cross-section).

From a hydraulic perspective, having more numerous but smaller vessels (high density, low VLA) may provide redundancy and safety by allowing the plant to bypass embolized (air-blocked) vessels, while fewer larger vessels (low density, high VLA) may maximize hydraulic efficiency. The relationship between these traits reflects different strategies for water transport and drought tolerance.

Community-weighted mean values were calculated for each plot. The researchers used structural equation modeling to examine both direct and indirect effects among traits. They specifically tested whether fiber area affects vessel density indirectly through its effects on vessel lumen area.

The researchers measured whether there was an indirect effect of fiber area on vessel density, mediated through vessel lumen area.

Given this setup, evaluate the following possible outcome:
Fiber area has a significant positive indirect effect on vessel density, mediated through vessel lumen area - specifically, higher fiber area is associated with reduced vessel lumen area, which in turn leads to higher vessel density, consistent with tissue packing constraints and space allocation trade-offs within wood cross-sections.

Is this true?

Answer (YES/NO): YES